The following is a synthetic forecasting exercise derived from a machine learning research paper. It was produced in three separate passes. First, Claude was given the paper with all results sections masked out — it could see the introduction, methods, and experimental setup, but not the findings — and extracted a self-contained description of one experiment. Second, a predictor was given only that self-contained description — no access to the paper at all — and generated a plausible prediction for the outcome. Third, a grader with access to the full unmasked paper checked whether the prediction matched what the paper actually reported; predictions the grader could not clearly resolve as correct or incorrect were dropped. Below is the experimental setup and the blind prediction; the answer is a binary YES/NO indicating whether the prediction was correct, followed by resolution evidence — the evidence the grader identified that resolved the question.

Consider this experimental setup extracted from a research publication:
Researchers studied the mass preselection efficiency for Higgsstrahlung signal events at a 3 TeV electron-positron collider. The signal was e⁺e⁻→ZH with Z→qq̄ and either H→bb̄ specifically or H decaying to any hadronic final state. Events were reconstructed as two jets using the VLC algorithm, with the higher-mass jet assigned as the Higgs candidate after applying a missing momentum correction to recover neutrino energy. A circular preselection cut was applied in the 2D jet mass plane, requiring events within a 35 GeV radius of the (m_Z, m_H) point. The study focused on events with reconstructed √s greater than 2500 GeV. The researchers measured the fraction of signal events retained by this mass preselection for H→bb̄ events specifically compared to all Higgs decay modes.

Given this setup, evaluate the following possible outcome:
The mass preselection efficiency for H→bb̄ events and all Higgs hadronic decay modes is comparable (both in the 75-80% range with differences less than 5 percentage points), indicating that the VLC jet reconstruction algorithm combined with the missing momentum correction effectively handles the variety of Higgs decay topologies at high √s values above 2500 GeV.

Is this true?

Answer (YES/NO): NO